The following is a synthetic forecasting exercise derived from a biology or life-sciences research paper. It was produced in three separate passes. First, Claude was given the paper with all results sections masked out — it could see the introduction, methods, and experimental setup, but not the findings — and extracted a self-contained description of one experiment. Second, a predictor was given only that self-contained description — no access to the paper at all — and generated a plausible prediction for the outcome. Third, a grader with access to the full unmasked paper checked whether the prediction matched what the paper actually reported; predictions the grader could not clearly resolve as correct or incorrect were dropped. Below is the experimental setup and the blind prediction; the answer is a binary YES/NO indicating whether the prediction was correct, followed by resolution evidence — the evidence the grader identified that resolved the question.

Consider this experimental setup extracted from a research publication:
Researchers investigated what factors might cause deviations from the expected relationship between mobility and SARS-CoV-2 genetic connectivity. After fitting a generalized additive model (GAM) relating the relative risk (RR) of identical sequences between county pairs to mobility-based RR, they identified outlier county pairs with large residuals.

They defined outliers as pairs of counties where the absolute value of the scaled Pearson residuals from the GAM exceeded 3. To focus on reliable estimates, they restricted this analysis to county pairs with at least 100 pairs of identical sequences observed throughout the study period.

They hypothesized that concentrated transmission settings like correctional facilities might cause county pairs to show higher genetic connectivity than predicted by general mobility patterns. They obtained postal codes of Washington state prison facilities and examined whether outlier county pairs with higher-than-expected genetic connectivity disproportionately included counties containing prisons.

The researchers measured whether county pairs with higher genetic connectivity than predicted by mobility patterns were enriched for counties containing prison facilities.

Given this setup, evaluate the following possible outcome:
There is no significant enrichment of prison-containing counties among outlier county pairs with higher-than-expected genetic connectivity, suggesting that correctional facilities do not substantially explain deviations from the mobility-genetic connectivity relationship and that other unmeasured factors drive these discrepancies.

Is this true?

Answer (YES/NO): NO